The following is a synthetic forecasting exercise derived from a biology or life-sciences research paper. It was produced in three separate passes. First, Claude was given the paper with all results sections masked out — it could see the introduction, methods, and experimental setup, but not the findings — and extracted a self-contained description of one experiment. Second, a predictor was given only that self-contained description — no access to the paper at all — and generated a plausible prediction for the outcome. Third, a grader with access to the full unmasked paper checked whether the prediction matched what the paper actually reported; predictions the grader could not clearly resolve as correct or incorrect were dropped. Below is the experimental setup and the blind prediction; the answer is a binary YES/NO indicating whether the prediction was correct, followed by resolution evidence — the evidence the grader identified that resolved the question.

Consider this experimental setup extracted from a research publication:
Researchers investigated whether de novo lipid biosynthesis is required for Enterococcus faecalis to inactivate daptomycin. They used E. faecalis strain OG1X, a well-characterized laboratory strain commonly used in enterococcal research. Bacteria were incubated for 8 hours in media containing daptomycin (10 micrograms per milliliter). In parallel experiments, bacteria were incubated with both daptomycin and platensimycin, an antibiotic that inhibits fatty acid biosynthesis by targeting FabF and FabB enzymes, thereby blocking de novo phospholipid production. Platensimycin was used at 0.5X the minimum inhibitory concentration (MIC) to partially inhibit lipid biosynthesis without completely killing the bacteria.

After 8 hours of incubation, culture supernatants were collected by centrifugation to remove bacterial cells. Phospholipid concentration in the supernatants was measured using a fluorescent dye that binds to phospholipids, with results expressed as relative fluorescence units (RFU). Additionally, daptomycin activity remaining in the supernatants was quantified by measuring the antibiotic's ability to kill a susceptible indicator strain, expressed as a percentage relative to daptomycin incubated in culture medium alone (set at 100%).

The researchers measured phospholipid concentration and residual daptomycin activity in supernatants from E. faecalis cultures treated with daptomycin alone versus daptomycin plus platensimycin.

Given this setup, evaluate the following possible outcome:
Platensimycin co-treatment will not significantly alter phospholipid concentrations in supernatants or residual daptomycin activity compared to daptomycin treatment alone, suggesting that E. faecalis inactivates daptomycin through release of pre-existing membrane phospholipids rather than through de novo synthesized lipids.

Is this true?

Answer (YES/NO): NO